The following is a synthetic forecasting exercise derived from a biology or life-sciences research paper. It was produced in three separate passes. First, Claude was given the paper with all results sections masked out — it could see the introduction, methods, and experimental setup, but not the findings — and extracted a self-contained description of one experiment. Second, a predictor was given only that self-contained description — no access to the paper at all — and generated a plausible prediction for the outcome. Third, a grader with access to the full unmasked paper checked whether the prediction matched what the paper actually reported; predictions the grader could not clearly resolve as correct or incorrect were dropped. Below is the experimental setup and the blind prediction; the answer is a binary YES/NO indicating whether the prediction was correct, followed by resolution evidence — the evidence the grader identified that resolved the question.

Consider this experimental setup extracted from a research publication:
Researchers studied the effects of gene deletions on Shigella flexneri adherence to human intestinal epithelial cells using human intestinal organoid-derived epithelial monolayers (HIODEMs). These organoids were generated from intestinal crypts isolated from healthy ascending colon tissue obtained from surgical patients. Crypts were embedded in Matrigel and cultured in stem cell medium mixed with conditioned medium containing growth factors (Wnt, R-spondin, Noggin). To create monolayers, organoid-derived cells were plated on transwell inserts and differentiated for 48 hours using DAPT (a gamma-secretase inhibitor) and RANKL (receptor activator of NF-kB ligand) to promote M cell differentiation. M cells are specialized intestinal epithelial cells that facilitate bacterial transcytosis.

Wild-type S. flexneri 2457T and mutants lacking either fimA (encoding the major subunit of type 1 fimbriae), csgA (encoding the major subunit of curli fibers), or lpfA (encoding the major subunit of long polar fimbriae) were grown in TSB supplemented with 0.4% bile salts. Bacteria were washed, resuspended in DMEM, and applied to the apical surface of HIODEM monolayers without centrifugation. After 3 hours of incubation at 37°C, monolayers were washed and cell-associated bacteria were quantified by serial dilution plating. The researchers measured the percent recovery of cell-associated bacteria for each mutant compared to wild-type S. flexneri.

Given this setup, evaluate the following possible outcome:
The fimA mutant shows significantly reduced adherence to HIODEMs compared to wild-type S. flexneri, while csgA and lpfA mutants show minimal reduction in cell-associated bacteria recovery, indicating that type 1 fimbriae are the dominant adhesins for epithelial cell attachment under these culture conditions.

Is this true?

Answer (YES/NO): NO